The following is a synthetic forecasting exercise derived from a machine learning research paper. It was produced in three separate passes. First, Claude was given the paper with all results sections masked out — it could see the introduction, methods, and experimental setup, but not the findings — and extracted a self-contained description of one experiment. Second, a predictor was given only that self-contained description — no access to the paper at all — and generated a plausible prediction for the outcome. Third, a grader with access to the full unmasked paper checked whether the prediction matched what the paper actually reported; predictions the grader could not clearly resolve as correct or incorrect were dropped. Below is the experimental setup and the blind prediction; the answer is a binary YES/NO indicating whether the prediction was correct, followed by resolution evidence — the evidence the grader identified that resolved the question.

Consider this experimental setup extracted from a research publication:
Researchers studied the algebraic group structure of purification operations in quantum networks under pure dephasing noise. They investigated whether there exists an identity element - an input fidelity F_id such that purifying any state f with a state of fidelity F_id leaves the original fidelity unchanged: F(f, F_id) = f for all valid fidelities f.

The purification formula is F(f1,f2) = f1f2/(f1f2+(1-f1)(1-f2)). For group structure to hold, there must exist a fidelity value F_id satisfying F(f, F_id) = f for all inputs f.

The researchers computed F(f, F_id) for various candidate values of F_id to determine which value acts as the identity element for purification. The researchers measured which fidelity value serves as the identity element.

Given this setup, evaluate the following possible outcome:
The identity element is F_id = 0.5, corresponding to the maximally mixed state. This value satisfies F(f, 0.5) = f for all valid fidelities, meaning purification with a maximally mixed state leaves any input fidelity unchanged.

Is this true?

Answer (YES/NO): YES